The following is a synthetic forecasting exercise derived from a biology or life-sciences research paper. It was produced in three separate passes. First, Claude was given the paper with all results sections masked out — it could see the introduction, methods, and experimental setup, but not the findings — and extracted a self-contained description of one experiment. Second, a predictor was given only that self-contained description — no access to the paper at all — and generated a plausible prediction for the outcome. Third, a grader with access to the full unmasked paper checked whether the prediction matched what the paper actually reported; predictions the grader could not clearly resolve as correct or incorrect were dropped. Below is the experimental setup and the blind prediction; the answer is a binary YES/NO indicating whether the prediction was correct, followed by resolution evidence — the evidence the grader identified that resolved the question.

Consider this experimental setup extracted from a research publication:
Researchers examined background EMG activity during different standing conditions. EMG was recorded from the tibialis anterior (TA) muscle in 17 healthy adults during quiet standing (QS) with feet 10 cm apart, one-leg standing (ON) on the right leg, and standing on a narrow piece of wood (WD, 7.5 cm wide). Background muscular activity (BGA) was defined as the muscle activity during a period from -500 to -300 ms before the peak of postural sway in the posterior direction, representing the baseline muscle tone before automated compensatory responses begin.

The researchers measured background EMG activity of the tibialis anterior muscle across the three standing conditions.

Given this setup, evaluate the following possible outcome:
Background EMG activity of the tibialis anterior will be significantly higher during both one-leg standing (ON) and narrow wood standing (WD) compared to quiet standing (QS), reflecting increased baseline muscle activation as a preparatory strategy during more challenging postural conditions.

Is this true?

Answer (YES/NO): YES